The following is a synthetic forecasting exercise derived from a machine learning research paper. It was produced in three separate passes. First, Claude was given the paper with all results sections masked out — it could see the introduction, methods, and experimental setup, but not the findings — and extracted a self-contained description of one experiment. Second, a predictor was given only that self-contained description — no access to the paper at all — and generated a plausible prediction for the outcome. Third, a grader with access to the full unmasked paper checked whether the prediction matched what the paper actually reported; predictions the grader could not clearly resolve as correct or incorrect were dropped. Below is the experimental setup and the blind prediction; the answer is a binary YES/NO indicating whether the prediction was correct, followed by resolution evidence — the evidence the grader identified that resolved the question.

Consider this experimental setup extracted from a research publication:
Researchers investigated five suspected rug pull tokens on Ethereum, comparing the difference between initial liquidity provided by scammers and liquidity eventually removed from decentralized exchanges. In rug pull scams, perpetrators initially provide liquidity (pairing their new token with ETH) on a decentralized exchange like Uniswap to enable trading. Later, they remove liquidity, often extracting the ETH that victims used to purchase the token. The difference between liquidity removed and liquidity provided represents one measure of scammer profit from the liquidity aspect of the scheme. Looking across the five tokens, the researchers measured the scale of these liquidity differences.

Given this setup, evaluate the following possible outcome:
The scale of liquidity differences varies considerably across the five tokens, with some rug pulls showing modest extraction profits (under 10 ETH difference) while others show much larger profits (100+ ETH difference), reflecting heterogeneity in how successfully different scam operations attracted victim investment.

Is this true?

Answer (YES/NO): NO